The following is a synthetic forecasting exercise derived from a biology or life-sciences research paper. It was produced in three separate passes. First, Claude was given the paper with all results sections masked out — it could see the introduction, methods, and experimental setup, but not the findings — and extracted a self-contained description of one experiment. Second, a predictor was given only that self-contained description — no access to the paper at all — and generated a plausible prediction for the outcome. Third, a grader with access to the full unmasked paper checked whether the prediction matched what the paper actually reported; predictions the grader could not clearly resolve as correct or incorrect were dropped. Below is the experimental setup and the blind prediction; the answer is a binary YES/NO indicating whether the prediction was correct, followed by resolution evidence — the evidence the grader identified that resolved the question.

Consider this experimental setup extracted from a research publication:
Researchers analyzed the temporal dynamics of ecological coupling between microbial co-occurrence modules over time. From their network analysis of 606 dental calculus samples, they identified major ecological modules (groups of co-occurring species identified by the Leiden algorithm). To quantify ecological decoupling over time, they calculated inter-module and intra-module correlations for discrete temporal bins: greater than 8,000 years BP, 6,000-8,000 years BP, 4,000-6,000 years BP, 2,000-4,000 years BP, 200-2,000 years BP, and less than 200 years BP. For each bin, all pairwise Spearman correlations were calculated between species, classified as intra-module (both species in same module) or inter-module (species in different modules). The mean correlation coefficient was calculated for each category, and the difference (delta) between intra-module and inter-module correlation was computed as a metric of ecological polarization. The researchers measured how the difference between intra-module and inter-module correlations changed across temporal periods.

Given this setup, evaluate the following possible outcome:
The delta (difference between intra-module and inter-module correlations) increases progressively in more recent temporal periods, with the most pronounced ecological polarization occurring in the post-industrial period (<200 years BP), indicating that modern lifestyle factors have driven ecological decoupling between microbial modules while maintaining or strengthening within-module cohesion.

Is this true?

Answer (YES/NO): YES